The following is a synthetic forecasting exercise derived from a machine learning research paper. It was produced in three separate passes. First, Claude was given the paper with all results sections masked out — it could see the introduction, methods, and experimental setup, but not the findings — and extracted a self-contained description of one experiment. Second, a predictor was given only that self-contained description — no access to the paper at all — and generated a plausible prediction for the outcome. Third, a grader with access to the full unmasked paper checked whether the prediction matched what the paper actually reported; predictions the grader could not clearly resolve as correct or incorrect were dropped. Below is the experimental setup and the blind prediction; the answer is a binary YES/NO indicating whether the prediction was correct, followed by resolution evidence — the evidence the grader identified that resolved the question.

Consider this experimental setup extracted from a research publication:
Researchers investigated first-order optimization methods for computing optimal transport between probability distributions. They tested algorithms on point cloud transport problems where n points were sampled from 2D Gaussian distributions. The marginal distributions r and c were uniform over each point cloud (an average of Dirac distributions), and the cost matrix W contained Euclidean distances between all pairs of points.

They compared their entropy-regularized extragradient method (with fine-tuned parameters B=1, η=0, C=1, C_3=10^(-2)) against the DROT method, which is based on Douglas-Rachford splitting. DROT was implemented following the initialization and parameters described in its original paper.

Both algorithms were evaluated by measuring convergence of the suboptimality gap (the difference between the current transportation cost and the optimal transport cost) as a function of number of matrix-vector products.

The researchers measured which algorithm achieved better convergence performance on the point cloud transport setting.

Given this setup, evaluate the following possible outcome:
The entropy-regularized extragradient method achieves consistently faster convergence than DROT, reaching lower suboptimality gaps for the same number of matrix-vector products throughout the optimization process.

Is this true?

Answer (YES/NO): NO